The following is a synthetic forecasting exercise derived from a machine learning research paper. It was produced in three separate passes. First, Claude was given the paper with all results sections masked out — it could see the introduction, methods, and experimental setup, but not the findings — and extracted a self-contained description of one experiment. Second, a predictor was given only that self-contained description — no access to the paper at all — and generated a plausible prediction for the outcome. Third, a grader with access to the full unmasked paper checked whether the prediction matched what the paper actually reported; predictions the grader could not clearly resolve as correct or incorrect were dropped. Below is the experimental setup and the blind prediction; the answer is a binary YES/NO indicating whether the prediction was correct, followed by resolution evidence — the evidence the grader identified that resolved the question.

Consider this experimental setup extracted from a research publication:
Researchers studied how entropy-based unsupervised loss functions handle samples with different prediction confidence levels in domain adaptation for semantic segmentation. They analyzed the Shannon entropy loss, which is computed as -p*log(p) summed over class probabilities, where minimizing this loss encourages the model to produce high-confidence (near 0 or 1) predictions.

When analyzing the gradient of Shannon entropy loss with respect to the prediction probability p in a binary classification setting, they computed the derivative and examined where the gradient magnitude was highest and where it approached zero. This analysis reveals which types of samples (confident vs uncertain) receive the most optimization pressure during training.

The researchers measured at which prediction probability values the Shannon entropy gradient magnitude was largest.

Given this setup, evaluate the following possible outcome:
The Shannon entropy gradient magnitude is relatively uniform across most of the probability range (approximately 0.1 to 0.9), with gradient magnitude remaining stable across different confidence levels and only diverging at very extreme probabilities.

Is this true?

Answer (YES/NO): NO